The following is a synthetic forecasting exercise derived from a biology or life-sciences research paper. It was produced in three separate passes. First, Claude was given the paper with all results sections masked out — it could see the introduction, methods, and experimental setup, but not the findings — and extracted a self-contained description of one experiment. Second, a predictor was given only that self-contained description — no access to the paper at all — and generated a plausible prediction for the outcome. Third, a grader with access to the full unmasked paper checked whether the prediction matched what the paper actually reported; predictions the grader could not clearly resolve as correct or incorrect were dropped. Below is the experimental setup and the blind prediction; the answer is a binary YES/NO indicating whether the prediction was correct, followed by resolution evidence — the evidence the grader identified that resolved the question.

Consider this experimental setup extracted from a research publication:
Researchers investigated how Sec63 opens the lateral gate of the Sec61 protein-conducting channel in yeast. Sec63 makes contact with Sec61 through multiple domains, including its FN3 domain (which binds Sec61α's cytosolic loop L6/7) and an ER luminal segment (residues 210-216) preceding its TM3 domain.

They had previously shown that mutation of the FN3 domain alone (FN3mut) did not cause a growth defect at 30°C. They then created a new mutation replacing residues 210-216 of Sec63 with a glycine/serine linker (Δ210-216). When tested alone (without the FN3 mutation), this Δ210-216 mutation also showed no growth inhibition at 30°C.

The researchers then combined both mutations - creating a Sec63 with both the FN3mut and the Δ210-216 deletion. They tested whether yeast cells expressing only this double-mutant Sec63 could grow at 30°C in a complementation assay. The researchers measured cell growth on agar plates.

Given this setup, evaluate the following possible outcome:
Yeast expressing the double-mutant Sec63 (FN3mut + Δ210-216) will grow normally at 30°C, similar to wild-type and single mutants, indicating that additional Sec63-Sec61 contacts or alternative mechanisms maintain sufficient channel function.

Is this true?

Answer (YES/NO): NO